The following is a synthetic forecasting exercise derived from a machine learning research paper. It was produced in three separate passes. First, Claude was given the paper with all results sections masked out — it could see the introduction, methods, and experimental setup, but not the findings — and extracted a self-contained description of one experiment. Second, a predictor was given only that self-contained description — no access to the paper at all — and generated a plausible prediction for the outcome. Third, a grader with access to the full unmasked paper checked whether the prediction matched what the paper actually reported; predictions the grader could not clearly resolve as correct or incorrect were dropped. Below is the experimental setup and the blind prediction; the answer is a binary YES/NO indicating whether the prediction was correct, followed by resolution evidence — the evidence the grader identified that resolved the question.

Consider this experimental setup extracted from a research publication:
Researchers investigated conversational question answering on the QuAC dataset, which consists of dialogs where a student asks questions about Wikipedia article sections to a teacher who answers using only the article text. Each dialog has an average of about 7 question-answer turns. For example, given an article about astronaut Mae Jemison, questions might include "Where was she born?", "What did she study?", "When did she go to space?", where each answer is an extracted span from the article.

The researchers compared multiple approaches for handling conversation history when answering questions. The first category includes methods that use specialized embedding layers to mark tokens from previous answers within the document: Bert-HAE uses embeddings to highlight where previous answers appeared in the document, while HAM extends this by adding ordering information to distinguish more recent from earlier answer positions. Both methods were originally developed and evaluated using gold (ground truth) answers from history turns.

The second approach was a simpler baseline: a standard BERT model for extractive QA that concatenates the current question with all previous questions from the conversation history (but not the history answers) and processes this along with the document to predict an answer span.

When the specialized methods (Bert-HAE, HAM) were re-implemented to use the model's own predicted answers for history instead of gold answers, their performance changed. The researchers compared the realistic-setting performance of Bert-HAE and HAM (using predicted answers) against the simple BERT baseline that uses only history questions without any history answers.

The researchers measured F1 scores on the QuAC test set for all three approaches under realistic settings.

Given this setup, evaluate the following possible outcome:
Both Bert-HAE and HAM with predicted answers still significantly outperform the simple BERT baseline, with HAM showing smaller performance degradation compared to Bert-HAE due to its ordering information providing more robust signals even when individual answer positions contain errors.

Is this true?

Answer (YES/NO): NO